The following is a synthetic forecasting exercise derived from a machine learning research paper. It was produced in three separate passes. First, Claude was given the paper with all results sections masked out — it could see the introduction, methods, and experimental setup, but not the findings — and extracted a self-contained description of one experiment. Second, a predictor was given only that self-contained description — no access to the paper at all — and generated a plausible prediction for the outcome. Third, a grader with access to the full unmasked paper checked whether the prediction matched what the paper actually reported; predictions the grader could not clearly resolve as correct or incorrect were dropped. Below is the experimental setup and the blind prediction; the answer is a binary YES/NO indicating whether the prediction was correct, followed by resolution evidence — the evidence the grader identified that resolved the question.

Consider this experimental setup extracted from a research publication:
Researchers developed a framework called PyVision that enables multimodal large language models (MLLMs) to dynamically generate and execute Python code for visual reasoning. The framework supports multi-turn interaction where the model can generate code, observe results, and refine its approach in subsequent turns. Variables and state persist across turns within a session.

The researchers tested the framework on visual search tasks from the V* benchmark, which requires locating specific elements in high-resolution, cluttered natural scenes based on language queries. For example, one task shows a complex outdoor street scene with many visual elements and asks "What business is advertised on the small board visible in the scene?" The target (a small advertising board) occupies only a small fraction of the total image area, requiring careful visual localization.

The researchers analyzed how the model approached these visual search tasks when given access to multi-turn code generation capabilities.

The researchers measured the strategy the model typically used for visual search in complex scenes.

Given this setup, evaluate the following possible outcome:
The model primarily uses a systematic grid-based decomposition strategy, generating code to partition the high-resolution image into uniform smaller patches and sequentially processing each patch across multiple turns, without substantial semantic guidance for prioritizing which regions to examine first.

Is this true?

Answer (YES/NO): NO